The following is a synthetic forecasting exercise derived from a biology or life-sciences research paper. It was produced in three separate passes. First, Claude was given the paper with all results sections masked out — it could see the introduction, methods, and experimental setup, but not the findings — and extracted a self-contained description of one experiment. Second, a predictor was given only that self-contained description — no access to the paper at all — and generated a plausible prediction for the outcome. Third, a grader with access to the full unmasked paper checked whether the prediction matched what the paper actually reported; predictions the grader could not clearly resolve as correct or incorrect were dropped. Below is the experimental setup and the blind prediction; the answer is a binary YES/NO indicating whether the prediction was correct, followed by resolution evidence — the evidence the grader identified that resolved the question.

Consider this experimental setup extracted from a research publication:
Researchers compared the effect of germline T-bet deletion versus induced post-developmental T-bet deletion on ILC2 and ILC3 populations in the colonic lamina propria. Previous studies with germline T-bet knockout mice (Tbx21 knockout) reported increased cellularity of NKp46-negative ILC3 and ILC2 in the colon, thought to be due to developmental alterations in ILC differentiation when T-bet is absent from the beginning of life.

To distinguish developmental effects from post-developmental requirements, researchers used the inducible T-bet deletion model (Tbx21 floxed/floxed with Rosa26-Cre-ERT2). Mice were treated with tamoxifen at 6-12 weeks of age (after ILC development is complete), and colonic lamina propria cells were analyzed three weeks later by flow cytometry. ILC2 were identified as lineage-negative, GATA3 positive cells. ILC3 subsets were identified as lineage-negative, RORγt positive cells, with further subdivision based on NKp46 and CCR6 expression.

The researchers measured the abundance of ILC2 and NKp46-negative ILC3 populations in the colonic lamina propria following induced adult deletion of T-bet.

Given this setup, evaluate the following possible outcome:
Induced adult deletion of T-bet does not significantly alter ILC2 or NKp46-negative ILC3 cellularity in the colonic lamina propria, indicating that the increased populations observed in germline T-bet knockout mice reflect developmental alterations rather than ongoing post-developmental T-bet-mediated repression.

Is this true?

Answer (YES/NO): YES